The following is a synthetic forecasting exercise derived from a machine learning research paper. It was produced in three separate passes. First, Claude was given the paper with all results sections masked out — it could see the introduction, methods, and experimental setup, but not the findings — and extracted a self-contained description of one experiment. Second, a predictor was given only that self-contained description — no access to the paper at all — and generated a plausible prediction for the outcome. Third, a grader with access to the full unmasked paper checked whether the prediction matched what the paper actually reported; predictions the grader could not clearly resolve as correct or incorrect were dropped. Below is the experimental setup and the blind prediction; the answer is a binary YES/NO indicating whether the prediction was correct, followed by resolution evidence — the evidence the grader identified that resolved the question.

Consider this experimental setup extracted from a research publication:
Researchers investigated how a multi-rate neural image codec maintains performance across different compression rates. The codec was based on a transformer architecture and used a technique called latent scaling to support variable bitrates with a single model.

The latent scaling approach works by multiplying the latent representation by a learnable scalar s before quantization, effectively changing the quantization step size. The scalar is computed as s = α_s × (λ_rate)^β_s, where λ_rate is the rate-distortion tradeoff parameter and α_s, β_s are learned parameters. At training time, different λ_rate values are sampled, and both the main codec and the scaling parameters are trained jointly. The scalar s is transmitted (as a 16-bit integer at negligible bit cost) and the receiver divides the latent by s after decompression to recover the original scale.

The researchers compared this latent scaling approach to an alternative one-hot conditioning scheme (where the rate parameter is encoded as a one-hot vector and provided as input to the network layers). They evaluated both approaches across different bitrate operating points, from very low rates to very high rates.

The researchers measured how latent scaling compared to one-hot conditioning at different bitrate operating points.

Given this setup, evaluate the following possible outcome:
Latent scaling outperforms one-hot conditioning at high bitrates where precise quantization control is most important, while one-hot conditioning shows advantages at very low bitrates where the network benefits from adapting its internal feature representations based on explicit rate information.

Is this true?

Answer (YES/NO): NO